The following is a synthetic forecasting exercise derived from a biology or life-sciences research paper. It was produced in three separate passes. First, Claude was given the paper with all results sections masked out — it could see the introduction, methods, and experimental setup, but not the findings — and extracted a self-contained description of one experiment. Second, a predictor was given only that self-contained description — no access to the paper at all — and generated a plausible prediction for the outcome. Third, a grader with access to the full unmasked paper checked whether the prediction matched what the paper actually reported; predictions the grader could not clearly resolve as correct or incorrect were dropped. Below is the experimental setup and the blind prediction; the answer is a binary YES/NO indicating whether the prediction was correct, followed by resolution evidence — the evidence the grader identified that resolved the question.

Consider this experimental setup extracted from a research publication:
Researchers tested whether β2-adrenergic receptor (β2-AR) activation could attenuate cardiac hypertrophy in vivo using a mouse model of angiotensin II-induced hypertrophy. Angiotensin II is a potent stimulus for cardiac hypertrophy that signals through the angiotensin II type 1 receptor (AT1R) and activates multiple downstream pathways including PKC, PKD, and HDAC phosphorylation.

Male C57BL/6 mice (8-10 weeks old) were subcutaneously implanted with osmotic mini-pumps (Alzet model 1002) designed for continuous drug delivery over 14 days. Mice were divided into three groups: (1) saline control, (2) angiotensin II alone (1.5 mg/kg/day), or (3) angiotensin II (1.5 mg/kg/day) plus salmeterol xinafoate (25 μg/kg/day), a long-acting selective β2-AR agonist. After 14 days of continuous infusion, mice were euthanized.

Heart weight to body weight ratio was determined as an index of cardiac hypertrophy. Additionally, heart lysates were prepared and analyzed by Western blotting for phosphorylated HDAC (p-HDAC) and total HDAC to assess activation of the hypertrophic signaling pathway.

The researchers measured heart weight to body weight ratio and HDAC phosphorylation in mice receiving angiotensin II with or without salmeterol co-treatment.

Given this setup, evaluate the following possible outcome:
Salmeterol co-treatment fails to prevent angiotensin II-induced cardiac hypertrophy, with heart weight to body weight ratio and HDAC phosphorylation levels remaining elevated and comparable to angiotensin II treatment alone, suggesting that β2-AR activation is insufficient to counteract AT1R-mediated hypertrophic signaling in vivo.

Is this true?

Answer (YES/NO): NO